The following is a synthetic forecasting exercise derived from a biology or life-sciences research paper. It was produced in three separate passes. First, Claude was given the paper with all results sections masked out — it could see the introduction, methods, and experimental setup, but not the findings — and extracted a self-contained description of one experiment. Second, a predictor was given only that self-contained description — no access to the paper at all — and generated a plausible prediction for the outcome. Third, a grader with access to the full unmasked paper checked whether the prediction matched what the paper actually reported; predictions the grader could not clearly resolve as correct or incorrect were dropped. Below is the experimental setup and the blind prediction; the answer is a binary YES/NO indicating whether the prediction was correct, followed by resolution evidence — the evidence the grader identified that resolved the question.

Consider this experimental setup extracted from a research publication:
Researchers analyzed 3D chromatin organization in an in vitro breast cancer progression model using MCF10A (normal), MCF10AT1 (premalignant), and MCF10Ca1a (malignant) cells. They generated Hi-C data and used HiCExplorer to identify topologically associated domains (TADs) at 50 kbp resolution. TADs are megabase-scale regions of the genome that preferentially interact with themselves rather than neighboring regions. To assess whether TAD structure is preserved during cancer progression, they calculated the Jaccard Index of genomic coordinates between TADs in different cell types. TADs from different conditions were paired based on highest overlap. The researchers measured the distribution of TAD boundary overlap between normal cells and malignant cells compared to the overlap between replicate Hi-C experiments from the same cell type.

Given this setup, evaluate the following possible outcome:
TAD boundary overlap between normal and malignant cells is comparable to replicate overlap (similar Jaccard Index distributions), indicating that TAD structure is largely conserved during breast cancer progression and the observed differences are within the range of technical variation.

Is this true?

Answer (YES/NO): YES